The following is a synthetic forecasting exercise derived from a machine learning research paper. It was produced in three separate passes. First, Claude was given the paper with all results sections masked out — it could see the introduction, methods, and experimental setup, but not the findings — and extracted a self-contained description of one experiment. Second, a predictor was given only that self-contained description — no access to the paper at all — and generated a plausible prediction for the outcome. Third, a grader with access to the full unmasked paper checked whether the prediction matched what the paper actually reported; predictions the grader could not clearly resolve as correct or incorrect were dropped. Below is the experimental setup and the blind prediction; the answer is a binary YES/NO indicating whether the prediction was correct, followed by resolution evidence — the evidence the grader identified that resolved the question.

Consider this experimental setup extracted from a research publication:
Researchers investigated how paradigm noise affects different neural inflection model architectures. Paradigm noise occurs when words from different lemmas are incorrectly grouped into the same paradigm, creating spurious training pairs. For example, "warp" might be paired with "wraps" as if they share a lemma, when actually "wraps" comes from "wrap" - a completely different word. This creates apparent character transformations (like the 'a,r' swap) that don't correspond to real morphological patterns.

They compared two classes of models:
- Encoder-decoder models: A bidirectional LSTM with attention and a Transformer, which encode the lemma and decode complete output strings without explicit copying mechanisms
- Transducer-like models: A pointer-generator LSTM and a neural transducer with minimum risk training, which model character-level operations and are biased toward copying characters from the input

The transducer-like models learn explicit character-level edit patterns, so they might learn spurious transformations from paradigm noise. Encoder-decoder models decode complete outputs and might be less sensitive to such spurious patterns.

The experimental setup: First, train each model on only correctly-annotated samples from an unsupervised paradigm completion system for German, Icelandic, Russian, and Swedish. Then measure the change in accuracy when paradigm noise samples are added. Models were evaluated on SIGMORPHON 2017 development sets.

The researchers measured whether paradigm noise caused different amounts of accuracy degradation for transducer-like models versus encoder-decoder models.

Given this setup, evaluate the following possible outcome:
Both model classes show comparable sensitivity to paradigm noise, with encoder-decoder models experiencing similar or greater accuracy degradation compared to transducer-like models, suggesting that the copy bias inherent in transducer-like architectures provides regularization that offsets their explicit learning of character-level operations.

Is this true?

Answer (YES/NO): NO